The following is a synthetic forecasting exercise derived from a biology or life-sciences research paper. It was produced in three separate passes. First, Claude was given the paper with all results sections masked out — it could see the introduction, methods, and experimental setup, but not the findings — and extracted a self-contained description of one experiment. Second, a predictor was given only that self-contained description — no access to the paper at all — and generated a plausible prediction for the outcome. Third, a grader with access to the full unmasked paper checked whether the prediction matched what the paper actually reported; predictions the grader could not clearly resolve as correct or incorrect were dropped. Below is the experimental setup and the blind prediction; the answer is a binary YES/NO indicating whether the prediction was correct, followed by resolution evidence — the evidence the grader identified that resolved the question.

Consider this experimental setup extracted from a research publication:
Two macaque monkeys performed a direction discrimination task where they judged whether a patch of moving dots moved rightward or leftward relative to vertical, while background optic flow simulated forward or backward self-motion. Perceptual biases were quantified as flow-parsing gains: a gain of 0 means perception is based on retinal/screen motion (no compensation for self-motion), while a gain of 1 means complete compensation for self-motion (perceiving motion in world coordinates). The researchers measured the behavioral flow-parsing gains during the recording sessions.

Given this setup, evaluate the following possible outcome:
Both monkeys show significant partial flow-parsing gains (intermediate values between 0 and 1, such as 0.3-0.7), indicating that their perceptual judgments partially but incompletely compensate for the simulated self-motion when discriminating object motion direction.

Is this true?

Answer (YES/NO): NO